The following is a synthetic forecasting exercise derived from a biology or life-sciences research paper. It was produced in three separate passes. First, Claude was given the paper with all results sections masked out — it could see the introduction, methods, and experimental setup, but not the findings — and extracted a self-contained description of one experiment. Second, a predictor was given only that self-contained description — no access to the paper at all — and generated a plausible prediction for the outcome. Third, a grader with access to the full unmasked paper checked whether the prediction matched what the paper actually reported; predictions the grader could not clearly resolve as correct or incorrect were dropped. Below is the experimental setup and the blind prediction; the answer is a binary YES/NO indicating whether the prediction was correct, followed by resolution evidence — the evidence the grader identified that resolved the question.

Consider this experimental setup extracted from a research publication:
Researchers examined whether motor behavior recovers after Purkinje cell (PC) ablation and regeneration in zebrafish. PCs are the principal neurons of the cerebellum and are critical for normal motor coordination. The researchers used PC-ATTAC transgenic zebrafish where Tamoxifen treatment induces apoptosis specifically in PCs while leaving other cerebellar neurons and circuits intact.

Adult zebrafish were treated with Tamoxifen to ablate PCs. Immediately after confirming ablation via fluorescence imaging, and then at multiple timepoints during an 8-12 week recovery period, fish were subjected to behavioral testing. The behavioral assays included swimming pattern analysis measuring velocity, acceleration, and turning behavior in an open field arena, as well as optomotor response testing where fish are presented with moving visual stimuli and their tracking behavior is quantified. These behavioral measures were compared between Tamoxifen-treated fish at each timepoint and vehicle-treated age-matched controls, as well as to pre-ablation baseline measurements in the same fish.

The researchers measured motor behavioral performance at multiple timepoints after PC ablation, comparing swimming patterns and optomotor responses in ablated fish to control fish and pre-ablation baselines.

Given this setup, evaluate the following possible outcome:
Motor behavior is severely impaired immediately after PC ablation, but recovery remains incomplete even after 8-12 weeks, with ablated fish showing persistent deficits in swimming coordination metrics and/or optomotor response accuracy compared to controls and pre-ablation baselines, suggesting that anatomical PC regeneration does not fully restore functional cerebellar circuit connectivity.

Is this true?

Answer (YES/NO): NO